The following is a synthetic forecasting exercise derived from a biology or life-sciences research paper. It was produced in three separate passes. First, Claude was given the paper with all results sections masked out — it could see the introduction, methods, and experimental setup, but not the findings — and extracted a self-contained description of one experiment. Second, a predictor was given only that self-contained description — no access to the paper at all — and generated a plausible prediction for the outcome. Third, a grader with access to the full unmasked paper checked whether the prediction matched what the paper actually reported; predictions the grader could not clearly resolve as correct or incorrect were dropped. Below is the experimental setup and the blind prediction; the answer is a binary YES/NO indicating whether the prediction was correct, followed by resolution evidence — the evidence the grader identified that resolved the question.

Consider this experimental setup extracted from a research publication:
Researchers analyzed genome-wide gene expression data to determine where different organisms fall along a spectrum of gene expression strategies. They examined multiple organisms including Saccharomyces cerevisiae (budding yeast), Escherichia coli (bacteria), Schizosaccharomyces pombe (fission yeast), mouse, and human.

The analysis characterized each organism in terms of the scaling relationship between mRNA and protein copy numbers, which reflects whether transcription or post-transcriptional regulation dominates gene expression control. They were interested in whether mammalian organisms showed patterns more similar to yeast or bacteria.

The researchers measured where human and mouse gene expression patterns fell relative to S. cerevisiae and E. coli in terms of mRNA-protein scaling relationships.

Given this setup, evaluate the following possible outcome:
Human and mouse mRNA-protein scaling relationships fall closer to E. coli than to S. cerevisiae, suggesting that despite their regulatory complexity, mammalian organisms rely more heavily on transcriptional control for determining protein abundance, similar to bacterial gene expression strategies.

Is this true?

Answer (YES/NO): NO